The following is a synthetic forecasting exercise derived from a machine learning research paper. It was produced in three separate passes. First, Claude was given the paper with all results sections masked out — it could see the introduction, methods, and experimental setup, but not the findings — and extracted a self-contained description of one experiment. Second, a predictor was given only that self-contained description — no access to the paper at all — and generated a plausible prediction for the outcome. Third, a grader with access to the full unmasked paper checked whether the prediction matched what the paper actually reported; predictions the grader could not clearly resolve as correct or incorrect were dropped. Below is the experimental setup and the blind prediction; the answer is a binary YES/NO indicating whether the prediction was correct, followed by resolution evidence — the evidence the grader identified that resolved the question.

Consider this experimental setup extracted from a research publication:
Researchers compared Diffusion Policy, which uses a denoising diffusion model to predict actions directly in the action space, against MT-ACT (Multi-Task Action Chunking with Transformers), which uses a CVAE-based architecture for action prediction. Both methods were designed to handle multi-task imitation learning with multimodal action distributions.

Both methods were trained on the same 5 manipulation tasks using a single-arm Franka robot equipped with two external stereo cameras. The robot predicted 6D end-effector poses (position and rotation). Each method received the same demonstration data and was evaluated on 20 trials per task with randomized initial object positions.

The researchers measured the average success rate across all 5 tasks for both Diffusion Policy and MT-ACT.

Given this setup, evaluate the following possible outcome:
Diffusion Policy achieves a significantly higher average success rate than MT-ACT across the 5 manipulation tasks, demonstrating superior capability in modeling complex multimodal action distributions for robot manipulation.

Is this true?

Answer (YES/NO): NO